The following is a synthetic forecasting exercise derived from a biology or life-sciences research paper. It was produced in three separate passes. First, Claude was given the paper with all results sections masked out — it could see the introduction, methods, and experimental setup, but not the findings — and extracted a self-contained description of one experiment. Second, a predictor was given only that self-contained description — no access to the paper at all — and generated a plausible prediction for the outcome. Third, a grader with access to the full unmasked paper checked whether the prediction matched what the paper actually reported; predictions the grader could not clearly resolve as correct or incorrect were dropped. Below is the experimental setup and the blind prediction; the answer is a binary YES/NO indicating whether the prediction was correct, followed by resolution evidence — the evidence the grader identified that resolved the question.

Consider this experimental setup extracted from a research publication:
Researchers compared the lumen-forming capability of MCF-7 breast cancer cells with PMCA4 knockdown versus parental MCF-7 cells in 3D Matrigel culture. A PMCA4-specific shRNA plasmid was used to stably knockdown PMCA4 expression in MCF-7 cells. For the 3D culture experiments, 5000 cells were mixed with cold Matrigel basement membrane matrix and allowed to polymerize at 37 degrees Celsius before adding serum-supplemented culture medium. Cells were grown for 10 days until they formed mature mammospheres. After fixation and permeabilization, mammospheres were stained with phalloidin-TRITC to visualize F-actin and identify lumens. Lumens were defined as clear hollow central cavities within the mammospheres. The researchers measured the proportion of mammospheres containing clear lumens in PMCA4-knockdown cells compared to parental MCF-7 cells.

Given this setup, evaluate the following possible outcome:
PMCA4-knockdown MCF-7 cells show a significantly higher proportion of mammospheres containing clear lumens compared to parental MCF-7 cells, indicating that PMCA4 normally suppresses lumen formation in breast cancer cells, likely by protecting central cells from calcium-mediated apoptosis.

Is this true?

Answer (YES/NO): NO